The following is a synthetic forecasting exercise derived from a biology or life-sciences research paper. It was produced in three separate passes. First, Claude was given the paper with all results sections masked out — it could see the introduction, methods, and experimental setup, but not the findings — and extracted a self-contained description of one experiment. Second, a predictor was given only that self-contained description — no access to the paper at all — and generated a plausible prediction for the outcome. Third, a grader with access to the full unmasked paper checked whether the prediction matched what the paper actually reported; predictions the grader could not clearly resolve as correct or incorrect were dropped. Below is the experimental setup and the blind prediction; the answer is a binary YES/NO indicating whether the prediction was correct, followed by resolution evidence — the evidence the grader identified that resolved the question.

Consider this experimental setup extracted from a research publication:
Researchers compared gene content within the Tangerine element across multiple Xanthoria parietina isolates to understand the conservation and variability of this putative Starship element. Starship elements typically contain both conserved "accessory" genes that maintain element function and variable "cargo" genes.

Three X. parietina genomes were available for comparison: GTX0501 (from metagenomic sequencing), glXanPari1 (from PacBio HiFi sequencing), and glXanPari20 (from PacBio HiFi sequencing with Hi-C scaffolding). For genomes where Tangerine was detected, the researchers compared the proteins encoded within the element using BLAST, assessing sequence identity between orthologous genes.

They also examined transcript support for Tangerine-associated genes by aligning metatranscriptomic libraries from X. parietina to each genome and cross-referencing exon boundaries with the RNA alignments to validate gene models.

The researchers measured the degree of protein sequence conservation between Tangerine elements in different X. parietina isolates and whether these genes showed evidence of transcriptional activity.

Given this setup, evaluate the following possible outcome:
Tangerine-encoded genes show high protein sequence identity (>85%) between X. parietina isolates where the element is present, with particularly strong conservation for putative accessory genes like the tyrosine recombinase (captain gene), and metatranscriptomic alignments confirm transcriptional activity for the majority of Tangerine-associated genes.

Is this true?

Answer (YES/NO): YES